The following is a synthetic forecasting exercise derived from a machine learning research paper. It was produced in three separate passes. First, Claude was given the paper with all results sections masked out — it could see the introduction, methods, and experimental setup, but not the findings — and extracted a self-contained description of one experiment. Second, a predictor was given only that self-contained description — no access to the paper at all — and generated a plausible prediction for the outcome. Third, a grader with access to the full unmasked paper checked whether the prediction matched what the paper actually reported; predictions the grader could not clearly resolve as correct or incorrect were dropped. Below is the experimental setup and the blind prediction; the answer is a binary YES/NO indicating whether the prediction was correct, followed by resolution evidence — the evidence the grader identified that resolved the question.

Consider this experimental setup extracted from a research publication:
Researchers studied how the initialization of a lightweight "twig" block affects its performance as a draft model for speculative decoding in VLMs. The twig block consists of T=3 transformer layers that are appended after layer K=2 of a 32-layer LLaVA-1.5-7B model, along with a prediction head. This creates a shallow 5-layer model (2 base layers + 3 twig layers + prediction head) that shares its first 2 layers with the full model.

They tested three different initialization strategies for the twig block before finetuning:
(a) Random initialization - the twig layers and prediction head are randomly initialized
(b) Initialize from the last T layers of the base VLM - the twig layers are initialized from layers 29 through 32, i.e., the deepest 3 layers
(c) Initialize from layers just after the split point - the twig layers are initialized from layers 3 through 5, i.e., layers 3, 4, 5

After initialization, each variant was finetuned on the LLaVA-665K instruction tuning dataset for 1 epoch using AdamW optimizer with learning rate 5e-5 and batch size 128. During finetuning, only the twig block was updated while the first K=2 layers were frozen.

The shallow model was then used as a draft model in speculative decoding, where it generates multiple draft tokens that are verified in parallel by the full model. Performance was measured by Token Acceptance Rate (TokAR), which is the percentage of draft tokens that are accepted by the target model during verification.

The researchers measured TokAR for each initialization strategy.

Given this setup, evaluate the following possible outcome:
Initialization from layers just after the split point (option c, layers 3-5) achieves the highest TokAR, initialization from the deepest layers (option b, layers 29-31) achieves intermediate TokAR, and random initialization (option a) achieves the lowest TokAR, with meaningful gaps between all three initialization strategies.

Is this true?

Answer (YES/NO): YES